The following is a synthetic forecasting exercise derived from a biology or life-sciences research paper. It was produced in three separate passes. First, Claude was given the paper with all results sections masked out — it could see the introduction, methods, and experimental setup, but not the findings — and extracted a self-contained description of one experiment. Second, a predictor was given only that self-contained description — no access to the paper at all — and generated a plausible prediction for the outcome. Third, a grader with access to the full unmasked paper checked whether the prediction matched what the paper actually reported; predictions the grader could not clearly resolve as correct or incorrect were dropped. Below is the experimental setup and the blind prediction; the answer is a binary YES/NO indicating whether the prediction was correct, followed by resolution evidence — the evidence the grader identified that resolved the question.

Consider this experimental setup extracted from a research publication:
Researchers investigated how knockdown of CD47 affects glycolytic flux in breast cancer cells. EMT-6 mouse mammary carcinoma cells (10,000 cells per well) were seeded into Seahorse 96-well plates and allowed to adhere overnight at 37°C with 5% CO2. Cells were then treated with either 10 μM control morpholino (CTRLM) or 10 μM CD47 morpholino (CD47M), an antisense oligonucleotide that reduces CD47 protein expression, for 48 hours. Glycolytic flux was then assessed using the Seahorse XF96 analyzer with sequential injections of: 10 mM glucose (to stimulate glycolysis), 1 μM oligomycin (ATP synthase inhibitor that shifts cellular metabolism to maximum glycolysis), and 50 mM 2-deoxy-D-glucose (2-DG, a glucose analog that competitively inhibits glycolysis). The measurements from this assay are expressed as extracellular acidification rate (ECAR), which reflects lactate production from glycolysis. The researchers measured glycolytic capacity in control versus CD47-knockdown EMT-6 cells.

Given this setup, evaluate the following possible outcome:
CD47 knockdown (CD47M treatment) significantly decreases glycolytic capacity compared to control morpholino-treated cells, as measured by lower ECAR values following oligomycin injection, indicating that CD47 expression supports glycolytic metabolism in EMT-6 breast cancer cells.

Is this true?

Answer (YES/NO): NO